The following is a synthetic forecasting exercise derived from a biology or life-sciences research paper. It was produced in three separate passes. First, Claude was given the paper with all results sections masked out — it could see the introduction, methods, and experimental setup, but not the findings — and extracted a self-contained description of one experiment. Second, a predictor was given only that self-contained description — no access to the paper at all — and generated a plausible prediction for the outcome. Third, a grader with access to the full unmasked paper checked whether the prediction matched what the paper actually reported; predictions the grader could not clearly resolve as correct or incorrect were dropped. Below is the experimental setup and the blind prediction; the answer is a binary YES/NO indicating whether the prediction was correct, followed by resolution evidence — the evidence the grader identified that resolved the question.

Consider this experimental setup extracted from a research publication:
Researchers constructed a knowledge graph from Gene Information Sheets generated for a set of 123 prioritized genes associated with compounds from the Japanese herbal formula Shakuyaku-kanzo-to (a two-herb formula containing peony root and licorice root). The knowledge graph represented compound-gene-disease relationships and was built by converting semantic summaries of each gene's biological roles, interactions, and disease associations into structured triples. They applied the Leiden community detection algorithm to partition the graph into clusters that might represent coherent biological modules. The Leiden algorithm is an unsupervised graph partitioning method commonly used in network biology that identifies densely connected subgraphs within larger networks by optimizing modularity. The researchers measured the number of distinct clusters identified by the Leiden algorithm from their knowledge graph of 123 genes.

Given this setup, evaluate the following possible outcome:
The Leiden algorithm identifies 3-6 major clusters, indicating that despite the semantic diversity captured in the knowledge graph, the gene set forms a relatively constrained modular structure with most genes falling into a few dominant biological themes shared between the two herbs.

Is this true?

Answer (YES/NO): NO